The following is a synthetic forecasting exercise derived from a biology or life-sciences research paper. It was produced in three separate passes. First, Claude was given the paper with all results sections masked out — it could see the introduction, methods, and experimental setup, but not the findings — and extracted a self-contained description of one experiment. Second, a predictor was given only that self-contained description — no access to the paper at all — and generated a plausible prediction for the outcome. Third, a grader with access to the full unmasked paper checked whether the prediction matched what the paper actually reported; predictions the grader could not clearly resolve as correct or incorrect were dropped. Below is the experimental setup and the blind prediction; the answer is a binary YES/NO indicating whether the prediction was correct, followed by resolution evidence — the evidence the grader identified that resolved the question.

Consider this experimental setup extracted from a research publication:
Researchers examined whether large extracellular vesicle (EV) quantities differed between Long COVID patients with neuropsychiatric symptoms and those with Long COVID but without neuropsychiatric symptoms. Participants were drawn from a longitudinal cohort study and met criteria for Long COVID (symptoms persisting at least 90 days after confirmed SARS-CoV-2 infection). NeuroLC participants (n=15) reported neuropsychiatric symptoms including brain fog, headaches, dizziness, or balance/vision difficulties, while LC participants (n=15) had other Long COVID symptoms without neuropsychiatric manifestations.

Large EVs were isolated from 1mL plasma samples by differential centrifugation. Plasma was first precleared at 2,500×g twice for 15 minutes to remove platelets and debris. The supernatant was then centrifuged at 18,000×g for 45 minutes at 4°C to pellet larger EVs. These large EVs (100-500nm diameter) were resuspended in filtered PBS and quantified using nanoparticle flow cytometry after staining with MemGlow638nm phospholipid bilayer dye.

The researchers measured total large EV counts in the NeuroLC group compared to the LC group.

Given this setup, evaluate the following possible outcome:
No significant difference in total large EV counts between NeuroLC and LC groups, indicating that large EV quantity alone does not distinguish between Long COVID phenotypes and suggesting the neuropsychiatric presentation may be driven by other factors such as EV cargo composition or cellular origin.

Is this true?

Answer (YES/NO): YES